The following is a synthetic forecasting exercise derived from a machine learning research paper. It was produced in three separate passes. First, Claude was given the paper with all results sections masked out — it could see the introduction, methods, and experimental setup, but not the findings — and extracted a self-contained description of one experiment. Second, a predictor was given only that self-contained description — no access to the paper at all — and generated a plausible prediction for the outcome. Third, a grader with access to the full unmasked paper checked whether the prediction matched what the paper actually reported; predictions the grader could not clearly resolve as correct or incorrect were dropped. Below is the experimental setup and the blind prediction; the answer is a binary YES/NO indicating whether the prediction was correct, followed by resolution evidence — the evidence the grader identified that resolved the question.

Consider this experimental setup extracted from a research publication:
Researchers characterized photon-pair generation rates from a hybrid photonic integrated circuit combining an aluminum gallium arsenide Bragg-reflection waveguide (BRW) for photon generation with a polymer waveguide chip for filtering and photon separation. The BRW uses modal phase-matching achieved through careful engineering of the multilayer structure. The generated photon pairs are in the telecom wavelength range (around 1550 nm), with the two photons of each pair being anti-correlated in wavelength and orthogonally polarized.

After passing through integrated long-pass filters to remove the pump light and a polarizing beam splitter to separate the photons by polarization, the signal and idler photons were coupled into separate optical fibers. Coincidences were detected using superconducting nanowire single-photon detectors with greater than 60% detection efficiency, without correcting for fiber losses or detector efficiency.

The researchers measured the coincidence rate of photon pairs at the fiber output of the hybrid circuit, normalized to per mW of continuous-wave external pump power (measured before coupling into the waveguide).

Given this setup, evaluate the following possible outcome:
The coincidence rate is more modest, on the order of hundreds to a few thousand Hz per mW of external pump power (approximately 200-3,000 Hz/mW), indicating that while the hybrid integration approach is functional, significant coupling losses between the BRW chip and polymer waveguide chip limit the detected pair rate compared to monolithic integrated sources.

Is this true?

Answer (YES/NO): YES